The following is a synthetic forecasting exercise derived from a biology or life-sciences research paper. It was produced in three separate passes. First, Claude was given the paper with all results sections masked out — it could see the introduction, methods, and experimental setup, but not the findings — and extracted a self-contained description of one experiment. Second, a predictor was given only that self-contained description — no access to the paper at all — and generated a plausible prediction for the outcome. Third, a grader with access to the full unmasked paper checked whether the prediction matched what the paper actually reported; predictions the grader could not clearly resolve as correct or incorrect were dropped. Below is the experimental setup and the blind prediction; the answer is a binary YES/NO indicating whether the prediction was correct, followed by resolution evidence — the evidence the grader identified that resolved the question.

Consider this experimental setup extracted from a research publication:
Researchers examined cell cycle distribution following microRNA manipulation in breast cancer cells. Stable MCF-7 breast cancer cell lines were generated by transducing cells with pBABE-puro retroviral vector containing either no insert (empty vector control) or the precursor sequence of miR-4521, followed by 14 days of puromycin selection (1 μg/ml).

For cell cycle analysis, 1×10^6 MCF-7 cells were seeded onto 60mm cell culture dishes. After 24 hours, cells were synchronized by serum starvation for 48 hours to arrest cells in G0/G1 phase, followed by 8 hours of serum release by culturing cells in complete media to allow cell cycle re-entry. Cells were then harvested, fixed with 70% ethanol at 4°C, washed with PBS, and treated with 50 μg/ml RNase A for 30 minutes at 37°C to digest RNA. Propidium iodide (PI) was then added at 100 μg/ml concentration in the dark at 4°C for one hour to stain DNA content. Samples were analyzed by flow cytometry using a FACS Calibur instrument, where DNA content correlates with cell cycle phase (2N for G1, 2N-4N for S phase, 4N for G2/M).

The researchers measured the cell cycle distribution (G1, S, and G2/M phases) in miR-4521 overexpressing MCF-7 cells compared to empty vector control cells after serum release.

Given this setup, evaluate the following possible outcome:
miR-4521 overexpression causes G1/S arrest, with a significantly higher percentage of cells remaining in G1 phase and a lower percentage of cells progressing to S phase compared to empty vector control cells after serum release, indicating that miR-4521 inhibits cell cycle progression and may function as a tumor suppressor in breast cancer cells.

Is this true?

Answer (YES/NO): YES